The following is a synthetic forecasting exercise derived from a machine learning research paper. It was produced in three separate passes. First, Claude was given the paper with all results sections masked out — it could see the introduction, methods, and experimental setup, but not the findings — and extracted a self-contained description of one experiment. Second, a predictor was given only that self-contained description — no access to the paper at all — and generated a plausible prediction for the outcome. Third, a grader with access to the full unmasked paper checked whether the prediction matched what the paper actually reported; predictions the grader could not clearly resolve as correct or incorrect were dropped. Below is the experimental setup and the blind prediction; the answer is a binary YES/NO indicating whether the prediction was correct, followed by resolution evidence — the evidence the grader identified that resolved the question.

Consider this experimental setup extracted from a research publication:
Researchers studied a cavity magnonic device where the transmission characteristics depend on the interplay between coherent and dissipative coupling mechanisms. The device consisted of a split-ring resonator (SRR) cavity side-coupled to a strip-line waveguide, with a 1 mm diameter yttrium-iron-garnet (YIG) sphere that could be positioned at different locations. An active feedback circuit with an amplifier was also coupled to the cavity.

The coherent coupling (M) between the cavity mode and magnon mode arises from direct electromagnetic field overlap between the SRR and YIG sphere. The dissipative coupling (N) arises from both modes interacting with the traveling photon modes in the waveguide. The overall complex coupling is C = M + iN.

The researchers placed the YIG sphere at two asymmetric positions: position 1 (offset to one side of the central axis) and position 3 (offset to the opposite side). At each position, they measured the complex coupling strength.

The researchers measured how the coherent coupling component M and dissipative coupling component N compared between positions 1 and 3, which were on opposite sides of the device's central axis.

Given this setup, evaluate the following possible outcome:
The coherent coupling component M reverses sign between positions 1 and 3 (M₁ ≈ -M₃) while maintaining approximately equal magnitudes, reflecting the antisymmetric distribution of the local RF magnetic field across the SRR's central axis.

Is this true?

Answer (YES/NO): NO